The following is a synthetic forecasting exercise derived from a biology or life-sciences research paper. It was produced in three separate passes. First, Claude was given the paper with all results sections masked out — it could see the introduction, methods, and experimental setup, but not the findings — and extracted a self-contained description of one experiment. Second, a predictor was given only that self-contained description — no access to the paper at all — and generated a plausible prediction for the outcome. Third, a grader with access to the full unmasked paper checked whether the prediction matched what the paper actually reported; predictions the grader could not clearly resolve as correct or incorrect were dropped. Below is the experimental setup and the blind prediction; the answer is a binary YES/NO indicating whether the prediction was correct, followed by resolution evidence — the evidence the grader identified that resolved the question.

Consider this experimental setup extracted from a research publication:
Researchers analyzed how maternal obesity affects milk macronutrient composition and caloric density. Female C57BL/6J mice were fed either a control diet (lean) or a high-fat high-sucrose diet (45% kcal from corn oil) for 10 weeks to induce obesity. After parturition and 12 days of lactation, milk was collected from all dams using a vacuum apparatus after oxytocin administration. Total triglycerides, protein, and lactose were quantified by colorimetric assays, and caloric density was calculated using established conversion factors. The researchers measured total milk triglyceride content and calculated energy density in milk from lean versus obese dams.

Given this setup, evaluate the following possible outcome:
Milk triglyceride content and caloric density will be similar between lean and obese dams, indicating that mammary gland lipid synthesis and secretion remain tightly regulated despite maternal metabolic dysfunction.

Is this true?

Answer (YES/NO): NO